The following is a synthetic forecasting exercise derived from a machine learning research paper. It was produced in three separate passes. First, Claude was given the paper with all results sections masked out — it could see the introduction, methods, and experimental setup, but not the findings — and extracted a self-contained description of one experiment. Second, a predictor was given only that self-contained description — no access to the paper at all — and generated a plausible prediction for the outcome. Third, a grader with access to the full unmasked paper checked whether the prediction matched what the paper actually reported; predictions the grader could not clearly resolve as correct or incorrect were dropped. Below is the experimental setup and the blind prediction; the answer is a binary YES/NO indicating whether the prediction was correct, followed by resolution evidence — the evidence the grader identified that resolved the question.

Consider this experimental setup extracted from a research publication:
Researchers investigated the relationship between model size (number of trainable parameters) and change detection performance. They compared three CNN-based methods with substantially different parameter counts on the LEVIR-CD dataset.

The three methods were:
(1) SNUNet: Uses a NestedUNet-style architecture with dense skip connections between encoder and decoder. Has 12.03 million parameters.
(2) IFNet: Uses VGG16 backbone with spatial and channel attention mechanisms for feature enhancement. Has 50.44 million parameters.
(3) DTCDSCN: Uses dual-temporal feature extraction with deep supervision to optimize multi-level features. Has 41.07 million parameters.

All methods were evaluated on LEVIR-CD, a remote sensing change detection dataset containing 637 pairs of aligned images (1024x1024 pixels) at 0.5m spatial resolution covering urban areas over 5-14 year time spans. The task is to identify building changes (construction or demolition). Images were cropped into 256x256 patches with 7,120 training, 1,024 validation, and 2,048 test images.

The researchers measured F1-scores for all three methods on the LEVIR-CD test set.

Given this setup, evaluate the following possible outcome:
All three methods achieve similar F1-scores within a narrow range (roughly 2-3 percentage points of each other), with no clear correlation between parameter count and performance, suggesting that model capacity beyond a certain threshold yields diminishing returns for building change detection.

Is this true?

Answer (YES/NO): NO